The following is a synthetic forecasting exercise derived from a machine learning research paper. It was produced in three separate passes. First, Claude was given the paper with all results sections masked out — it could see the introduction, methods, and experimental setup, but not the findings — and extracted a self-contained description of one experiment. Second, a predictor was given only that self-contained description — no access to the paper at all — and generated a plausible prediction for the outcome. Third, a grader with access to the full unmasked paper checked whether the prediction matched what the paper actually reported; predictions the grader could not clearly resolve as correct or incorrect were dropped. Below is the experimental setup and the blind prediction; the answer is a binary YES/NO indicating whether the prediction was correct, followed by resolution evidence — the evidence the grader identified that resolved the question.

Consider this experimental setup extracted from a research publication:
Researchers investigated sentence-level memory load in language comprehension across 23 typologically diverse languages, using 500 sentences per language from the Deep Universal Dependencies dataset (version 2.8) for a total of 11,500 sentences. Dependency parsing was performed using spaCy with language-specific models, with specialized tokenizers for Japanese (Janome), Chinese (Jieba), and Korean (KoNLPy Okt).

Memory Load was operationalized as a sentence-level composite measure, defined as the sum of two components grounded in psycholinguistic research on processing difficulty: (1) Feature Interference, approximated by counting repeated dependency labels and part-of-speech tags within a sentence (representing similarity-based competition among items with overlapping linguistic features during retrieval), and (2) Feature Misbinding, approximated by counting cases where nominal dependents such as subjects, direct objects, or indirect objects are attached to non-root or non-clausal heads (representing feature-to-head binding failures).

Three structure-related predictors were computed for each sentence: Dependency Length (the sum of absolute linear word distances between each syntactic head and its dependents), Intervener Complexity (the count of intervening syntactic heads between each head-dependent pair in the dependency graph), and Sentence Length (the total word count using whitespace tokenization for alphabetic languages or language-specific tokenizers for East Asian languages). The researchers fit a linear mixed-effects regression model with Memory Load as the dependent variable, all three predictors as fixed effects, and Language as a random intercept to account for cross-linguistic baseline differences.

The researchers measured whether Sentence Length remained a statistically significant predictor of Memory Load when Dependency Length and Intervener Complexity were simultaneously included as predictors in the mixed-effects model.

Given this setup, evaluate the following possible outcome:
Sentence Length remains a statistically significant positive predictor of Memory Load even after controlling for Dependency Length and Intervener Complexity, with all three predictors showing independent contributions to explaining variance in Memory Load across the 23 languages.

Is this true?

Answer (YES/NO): YES